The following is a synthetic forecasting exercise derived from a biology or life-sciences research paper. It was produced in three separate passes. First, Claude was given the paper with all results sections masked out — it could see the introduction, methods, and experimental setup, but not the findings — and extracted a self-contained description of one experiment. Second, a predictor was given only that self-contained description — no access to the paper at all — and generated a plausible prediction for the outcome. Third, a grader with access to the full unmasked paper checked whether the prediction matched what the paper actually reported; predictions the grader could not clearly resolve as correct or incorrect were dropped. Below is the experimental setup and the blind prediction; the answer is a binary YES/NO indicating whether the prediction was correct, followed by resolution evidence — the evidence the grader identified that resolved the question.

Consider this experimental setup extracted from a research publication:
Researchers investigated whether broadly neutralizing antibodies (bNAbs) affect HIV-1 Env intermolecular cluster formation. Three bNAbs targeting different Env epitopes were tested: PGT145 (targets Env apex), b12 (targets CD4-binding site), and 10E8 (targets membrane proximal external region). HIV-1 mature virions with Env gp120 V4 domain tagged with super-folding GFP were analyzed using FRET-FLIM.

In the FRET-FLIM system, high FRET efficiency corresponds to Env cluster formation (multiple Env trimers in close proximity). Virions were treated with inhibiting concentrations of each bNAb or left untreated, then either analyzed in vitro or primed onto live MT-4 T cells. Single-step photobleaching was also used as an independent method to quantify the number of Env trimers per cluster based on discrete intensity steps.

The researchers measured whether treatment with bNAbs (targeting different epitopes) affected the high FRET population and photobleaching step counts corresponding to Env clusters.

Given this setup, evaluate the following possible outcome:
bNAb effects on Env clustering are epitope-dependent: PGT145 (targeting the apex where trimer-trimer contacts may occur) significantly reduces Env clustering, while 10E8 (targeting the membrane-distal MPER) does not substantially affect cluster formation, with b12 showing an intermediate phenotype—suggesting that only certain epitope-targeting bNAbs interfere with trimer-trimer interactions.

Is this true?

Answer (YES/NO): NO